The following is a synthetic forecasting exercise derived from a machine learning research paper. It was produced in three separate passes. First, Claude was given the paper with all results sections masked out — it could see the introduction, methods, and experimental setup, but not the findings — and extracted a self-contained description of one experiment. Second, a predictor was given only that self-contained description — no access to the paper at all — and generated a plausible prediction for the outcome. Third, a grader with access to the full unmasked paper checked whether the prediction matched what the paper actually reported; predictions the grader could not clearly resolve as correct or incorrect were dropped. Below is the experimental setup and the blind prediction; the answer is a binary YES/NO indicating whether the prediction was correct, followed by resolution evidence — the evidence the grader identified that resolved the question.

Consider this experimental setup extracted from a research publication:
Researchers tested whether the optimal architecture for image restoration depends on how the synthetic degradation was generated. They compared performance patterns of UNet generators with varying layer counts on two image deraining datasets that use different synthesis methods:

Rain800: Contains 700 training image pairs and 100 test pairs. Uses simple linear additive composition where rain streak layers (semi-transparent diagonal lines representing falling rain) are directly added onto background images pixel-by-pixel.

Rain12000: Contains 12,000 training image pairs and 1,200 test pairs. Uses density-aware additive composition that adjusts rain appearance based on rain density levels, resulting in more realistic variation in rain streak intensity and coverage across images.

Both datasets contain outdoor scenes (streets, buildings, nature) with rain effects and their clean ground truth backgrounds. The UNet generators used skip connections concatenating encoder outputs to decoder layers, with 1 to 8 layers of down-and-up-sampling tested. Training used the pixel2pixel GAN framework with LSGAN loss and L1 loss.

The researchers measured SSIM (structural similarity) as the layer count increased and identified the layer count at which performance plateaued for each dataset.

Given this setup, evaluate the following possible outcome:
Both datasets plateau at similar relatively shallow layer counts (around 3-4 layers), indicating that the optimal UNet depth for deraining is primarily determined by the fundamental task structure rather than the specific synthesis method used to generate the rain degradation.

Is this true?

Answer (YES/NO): YES